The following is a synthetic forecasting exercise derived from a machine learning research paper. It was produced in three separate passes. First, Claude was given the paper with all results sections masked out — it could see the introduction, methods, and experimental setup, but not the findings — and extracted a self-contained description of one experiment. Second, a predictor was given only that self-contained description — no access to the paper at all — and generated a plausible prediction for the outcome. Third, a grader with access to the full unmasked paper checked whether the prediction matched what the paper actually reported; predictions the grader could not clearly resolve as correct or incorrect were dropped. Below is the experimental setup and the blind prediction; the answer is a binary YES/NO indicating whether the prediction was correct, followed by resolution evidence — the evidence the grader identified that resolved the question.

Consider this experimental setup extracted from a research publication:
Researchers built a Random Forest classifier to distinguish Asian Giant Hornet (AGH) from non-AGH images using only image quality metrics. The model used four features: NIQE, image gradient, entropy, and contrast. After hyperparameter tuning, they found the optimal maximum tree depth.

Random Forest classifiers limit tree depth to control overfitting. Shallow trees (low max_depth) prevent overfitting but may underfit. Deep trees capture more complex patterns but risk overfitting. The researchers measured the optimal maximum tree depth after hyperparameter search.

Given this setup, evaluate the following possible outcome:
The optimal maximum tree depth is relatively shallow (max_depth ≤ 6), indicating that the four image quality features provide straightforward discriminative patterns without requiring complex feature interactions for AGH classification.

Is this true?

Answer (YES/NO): NO